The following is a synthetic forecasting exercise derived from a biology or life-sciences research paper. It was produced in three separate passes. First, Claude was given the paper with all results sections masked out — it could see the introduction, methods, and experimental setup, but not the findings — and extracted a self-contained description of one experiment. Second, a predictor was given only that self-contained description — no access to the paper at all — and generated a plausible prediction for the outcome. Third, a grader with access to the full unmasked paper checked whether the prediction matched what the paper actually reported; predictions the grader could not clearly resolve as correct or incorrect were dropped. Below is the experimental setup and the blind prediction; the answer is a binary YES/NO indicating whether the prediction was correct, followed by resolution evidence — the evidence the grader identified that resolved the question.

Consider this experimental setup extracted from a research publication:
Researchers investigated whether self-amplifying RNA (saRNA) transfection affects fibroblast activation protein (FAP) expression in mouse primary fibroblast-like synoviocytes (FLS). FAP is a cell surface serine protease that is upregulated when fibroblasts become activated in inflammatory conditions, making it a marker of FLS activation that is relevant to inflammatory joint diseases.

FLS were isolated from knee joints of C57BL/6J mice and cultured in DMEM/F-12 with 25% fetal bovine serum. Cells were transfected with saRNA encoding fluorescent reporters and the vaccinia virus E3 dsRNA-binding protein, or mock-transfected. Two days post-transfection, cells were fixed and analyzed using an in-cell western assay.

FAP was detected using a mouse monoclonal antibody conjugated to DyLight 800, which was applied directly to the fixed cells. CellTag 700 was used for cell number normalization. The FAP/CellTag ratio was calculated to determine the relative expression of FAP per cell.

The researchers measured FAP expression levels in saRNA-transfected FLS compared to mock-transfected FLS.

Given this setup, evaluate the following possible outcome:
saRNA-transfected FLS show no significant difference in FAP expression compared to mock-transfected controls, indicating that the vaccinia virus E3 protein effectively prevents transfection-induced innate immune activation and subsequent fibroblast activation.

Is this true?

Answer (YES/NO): NO